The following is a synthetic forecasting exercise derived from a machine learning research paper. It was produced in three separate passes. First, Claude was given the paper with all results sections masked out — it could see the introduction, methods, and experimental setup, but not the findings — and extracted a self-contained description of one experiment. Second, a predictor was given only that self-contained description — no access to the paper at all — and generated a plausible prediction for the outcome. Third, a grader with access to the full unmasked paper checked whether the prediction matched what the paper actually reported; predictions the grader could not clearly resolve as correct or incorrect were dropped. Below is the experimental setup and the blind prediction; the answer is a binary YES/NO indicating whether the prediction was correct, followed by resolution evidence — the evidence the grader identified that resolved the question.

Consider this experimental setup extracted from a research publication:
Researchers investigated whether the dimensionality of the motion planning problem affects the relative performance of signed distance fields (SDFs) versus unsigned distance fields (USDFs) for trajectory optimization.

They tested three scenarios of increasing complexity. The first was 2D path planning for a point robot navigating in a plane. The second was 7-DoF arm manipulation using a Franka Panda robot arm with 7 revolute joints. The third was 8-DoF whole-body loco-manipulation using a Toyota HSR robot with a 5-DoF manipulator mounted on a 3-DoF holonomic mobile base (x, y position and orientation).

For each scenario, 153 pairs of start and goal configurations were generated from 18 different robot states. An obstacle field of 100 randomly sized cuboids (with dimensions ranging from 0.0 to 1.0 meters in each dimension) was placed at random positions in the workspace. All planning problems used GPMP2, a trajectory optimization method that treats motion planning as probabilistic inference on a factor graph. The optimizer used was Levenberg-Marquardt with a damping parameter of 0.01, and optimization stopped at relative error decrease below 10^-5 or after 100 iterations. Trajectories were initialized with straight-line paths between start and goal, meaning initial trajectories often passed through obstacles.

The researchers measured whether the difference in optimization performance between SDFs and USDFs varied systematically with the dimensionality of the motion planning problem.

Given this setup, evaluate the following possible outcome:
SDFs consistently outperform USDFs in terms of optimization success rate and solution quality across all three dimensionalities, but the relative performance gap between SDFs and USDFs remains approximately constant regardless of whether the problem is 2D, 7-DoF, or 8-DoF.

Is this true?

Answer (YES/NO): NO